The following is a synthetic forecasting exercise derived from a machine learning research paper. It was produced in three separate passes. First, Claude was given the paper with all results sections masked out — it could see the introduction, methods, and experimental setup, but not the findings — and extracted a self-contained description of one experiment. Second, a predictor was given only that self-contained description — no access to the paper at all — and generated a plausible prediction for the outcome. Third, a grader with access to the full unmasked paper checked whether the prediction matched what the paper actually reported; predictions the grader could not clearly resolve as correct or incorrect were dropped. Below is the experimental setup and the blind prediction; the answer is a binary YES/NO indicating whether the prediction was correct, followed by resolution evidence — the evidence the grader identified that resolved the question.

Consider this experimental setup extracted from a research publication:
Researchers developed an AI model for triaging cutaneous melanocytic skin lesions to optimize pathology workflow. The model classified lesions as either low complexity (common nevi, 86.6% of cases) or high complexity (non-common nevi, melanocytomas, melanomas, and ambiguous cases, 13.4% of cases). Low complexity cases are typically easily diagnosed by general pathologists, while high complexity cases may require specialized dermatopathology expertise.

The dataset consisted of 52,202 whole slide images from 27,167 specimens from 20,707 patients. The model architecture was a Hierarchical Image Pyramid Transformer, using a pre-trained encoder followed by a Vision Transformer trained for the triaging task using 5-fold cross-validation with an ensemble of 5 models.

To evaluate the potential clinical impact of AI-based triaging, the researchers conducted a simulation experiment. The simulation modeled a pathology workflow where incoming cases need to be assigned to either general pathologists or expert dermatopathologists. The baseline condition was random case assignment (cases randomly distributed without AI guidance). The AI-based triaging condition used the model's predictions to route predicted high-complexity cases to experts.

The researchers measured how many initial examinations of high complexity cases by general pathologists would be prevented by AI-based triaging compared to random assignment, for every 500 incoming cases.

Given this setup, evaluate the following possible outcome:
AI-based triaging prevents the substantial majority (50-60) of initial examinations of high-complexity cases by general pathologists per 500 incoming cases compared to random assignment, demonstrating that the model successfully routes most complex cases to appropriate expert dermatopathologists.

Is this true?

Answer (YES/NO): NO